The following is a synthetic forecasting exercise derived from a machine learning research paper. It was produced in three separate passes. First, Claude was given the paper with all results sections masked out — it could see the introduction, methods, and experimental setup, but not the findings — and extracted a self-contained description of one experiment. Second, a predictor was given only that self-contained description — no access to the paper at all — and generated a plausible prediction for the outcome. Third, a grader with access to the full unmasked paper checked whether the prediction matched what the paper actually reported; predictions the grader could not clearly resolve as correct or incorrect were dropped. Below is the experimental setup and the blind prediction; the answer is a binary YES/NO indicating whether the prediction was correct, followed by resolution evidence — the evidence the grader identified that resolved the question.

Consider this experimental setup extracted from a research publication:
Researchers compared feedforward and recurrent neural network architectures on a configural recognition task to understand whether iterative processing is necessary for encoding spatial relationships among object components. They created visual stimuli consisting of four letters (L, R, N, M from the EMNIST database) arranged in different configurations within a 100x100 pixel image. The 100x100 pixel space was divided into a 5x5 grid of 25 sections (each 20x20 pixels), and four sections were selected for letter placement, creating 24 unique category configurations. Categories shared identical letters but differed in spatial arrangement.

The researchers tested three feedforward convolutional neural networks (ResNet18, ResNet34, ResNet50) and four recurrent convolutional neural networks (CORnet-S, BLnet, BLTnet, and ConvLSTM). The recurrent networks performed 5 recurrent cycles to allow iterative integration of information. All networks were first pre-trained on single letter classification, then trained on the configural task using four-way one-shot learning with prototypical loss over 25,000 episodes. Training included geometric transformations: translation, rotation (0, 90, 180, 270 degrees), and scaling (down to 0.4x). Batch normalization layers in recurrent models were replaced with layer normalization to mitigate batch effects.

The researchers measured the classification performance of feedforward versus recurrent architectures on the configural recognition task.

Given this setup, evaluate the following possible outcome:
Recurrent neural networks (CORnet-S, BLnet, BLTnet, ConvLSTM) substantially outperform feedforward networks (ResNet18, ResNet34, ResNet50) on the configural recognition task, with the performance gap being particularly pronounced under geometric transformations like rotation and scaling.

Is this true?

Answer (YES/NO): NO